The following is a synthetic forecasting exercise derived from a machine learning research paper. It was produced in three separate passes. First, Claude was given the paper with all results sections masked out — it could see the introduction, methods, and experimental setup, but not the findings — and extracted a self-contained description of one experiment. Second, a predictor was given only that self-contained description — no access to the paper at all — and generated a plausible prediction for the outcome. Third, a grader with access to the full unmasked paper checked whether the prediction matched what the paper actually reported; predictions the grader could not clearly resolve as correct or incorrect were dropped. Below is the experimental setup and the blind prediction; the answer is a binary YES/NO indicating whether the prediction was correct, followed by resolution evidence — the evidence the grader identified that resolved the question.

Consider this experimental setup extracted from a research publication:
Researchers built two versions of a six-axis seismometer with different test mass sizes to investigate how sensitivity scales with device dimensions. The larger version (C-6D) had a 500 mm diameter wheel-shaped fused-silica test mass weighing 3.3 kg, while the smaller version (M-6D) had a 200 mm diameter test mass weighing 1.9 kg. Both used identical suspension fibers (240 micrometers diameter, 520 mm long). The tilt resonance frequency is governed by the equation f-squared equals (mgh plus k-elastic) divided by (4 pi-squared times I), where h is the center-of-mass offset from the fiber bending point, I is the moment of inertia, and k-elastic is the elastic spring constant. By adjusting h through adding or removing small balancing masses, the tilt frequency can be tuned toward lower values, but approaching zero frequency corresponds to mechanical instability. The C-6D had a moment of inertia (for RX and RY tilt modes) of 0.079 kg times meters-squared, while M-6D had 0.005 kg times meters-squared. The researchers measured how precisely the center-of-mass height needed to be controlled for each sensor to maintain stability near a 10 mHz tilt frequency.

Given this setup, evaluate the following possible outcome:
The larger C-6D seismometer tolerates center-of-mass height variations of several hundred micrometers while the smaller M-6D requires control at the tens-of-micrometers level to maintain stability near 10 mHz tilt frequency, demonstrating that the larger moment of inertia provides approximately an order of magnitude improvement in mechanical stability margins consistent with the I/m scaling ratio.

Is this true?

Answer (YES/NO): NO